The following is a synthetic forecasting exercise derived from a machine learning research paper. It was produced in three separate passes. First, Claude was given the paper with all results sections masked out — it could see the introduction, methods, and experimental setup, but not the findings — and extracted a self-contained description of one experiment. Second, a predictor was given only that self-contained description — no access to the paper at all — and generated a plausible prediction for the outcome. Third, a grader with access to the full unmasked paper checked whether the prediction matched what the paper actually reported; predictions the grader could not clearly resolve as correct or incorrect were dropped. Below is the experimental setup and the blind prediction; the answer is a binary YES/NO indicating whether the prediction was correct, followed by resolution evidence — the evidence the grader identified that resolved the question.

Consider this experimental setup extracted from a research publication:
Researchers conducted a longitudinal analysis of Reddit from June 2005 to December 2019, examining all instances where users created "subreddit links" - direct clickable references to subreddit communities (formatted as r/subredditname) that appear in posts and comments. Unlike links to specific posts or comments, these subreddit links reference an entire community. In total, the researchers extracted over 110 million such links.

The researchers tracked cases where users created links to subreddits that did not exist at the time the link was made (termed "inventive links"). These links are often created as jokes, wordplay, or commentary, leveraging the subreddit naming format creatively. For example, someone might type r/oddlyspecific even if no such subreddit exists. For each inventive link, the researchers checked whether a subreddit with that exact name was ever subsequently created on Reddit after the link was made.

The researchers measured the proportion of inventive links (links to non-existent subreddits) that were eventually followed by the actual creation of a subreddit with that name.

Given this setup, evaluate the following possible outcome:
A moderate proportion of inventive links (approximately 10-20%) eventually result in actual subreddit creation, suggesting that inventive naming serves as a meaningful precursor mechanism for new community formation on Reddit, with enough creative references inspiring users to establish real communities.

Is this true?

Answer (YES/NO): YES